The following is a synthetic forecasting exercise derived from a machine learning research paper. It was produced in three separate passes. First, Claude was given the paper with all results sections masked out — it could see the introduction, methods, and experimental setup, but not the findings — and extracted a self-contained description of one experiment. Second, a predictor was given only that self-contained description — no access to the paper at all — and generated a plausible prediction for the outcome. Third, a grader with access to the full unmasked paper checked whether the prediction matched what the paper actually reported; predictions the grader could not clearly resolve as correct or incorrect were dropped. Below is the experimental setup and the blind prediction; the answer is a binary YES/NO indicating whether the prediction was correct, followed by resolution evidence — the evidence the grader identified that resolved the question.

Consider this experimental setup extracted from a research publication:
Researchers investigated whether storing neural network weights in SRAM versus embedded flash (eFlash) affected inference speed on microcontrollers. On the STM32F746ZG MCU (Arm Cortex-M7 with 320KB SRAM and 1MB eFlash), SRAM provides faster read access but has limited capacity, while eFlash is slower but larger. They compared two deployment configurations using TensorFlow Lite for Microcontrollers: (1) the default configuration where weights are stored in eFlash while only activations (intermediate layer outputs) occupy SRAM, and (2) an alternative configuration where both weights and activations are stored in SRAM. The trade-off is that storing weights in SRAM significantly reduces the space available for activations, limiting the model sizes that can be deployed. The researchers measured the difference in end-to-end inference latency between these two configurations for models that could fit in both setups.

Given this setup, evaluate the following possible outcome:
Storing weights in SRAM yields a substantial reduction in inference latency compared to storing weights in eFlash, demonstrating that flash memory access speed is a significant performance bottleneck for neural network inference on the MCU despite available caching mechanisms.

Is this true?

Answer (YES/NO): NO